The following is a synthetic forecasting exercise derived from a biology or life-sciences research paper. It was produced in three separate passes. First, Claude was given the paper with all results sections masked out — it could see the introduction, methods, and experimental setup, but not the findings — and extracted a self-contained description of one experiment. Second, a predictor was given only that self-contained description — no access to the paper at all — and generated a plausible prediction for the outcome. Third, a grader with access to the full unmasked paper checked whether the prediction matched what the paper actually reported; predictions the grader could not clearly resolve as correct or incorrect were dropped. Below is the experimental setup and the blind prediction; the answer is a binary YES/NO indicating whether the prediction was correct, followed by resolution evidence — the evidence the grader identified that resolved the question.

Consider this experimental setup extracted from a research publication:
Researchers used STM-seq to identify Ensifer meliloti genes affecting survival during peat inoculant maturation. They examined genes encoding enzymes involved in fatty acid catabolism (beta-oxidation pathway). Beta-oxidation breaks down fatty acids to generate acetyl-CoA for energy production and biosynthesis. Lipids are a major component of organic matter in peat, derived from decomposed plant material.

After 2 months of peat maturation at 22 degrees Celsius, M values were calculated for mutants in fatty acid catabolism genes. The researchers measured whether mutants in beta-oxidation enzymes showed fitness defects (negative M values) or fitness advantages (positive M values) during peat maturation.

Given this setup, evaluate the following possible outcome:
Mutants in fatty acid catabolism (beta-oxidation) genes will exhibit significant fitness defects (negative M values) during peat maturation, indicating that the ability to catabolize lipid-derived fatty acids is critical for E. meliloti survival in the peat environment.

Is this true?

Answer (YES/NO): YES